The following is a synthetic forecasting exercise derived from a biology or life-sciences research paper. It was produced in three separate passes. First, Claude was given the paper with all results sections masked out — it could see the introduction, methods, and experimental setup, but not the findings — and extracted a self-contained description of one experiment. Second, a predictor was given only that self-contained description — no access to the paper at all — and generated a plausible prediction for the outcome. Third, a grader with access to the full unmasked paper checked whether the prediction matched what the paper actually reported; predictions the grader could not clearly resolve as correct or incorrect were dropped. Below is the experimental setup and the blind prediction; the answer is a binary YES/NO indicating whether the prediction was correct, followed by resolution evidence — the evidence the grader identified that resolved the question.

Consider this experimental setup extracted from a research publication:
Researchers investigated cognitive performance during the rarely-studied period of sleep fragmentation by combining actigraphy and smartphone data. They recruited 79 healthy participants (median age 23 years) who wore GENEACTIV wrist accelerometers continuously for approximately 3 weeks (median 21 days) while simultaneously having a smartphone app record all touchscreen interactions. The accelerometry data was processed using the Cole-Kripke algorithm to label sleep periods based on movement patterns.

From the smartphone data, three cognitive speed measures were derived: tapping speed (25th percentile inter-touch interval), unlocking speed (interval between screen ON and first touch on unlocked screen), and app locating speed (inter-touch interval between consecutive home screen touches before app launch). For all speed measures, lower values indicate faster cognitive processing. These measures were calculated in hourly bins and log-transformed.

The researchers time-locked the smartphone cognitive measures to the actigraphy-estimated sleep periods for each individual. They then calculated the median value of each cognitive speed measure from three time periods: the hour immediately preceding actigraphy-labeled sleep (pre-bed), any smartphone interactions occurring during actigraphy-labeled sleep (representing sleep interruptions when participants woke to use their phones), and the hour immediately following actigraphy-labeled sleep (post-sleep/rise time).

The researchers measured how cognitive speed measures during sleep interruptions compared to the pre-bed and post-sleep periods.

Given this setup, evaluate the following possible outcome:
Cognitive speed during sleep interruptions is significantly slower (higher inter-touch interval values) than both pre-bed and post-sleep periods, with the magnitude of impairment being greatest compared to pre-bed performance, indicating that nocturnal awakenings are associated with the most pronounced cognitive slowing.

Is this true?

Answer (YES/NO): NO